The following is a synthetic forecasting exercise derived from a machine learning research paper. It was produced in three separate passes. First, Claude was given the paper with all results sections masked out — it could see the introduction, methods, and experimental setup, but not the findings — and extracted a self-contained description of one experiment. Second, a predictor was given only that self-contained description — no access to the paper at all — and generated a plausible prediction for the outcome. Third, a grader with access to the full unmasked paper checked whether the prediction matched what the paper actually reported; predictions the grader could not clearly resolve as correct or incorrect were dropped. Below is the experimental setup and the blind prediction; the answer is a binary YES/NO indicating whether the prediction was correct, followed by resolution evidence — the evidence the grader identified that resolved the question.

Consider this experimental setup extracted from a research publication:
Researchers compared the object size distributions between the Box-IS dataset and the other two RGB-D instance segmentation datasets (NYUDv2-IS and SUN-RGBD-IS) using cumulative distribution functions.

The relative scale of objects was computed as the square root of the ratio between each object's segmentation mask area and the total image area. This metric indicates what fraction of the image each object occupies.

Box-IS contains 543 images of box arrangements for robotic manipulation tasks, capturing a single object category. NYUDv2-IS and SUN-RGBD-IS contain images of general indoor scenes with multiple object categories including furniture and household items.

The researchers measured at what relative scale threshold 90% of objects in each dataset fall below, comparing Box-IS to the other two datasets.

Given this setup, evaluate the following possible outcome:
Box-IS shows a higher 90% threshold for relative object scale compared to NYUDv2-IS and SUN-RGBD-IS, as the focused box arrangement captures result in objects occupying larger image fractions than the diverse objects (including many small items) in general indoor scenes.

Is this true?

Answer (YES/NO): NO